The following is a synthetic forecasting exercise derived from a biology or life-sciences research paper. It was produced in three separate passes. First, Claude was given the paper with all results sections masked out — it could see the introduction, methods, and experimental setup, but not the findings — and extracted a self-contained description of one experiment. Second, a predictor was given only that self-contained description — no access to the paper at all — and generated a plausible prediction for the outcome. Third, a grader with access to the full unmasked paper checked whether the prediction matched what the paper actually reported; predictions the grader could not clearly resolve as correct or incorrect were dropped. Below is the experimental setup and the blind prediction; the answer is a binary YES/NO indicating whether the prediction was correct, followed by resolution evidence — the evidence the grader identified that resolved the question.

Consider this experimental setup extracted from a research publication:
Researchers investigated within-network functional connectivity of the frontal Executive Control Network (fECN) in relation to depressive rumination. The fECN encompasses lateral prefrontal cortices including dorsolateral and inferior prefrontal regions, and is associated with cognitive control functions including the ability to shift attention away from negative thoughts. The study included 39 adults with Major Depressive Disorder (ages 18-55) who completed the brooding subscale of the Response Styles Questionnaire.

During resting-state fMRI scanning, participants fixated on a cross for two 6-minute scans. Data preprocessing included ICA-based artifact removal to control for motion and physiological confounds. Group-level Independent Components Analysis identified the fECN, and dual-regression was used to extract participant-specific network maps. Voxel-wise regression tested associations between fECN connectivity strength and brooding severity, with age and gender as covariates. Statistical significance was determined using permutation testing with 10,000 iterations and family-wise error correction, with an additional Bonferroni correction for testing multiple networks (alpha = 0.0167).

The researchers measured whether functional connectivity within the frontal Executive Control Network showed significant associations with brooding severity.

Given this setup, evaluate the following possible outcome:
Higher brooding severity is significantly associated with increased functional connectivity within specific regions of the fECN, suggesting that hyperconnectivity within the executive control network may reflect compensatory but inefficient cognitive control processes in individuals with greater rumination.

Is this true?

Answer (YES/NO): NO